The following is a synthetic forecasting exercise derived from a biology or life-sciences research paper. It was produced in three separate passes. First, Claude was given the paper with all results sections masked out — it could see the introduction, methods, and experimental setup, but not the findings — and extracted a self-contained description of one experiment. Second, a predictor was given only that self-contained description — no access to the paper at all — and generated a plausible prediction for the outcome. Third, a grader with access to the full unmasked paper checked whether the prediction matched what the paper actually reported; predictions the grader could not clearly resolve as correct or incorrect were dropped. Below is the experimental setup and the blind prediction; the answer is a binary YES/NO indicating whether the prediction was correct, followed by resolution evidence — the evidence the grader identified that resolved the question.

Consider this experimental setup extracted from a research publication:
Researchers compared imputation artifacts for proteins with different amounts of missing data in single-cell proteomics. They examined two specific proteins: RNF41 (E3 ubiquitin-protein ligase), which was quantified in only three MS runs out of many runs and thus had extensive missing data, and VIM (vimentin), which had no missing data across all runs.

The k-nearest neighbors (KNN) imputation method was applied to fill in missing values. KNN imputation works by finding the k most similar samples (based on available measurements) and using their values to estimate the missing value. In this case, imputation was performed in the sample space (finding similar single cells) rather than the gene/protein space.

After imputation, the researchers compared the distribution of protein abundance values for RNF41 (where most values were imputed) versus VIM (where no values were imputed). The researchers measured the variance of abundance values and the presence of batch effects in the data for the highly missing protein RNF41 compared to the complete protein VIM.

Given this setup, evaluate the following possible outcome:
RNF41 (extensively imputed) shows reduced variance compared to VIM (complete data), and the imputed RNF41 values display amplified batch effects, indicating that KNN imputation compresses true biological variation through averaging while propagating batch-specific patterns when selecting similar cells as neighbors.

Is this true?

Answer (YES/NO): NO